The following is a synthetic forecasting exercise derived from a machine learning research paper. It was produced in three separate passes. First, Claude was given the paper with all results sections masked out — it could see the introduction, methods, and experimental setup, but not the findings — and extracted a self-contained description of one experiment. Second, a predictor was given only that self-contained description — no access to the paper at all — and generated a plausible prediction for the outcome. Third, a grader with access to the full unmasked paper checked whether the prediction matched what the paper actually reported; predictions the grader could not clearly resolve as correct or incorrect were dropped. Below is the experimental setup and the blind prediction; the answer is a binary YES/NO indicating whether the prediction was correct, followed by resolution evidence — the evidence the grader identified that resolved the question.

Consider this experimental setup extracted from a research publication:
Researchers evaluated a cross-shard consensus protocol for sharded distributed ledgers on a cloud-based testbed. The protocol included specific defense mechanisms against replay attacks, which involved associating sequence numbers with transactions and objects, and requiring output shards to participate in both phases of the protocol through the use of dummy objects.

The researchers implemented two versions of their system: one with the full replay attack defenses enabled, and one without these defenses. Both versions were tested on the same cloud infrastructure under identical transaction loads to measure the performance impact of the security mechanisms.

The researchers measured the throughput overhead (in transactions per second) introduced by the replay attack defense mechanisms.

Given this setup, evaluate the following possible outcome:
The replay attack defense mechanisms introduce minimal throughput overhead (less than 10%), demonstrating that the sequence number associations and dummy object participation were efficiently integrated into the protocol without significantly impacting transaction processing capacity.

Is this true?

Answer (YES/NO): NO